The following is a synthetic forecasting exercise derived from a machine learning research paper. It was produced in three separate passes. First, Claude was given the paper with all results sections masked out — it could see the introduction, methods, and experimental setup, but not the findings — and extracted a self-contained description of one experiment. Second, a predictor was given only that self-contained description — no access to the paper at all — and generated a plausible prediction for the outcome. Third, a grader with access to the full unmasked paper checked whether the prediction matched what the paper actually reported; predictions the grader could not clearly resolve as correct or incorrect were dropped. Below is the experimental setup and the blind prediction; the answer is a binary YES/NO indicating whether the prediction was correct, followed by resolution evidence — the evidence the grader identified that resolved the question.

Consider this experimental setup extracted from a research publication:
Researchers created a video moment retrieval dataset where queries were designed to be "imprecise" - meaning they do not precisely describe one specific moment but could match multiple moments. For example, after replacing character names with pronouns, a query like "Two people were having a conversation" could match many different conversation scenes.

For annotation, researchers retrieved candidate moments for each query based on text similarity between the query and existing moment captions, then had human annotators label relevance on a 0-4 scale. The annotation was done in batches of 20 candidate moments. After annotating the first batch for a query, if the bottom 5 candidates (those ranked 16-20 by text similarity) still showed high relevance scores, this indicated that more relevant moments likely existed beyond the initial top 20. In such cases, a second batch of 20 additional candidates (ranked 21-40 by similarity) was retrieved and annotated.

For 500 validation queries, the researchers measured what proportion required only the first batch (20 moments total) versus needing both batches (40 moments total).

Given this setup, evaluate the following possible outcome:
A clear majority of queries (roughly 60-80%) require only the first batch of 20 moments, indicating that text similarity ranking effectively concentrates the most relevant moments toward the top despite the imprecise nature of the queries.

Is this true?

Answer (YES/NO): NO